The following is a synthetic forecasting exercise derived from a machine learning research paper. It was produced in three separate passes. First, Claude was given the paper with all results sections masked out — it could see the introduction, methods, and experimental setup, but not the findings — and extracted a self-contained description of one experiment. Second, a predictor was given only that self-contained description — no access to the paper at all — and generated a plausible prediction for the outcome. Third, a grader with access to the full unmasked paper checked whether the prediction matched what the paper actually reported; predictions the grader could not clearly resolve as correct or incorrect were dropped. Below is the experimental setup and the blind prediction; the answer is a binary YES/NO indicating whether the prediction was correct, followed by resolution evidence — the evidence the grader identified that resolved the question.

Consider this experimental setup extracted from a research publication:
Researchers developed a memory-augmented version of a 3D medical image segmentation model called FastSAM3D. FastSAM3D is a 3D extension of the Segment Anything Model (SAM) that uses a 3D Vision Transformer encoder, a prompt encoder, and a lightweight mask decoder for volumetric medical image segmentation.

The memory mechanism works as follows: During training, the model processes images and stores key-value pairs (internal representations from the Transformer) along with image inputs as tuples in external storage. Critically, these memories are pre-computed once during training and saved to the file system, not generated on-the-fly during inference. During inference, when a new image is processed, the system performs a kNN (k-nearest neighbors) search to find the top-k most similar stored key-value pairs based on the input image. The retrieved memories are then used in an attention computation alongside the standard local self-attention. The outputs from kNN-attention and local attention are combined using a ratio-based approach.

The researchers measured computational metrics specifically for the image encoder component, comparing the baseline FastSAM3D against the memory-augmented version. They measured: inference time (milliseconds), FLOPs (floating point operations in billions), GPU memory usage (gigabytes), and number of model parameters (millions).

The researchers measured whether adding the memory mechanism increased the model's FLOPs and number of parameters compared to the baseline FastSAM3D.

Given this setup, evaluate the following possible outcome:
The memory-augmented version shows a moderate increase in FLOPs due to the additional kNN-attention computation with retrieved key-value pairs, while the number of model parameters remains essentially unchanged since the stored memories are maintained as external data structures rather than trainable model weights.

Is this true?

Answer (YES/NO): NO